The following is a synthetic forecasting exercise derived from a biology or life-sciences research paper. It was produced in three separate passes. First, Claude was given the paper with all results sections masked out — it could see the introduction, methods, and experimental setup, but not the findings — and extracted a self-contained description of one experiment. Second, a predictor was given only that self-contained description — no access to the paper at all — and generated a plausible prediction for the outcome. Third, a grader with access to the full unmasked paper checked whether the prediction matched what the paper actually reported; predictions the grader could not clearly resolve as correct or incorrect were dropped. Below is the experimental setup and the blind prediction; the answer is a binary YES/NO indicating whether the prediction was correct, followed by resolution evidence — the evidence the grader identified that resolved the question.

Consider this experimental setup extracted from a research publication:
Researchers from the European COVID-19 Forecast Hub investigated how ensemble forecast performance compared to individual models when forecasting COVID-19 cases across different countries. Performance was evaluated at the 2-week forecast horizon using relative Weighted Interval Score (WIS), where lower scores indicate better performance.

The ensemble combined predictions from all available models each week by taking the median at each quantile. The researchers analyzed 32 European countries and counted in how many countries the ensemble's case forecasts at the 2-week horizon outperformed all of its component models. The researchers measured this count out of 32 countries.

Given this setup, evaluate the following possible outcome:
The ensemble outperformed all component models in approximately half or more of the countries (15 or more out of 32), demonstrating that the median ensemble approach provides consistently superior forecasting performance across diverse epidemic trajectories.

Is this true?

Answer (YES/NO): NO